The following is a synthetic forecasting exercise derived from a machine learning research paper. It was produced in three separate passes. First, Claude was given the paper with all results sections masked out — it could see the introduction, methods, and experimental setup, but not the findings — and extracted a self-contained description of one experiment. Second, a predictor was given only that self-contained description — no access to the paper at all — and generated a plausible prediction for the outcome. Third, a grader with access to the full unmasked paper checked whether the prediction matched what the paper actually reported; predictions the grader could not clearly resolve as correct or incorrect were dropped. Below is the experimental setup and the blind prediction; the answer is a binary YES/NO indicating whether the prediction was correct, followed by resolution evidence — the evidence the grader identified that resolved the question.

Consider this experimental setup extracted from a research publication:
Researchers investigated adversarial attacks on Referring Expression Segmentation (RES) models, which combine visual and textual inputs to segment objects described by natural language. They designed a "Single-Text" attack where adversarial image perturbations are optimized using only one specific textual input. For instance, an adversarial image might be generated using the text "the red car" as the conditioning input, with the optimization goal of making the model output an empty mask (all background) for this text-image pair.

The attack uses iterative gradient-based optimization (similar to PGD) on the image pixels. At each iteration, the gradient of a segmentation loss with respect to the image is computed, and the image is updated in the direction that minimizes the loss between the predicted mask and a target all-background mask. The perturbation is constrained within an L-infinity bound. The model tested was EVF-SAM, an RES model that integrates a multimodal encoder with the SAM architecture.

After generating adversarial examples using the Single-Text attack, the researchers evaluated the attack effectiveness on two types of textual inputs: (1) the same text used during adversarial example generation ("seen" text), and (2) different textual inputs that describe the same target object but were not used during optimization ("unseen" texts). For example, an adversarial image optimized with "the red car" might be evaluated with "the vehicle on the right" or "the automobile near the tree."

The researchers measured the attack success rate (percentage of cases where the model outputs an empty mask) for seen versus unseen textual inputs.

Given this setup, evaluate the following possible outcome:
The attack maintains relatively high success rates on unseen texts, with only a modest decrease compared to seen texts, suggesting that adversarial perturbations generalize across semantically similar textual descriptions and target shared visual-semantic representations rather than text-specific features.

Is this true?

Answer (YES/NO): NO